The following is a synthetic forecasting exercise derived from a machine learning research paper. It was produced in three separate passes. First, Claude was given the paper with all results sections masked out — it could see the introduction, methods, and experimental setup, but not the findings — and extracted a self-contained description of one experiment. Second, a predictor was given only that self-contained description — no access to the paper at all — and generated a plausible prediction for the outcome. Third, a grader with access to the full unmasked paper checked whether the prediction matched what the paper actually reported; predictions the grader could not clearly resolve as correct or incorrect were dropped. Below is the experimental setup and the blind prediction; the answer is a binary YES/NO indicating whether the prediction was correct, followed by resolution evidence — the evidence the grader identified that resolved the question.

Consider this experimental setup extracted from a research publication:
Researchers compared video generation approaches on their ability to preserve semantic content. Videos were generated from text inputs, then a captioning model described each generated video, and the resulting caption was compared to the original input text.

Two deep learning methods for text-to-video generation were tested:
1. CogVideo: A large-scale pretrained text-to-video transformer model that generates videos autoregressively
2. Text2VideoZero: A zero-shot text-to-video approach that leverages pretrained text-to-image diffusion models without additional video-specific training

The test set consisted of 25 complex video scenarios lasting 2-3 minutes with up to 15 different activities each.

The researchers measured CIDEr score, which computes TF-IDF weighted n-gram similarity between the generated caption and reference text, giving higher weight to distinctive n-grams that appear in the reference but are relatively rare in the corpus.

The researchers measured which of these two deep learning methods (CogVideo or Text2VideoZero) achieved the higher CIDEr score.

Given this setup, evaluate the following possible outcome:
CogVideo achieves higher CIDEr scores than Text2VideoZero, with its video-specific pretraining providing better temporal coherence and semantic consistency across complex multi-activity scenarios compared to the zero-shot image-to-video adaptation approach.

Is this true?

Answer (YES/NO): NO